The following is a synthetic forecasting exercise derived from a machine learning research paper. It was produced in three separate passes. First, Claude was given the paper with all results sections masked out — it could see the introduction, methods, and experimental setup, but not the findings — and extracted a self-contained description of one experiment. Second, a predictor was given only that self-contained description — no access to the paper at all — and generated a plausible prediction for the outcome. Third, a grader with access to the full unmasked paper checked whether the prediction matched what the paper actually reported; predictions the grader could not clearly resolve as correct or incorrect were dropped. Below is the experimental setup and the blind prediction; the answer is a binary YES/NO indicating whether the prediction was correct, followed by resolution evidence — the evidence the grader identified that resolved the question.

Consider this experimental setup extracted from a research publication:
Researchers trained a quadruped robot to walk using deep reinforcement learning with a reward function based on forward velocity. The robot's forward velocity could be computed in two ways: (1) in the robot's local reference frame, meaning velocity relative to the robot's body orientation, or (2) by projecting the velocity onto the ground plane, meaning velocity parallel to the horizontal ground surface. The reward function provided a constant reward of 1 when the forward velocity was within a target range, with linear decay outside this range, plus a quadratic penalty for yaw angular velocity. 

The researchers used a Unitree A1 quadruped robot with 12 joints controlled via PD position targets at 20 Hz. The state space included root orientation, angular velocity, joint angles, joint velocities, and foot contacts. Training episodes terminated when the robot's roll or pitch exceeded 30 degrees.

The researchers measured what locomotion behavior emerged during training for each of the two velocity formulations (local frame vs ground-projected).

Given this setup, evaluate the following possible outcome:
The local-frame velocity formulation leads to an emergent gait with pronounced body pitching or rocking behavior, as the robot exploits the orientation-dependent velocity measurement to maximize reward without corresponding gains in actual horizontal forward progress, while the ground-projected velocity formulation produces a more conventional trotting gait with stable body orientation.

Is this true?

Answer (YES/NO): NO